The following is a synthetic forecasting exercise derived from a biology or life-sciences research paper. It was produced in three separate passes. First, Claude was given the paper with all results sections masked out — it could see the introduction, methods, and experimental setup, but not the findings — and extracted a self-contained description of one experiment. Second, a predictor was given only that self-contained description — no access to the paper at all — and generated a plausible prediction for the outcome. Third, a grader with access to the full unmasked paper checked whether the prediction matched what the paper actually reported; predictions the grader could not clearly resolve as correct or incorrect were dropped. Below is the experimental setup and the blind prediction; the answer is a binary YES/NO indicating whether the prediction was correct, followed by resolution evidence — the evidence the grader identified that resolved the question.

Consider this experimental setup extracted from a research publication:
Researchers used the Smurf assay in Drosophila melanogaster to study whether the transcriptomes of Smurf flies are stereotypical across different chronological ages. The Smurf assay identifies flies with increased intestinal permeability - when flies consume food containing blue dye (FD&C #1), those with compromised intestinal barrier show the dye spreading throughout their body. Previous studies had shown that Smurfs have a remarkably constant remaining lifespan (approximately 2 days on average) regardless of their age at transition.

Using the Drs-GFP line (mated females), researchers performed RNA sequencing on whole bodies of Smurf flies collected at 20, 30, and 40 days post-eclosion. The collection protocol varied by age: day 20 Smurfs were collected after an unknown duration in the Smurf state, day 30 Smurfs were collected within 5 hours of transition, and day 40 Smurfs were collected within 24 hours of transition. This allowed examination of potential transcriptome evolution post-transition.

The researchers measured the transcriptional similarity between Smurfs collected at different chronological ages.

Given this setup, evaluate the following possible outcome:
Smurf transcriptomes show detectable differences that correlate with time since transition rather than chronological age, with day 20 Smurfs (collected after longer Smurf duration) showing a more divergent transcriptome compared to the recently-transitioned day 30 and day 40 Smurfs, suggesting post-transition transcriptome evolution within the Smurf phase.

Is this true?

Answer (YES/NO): NO